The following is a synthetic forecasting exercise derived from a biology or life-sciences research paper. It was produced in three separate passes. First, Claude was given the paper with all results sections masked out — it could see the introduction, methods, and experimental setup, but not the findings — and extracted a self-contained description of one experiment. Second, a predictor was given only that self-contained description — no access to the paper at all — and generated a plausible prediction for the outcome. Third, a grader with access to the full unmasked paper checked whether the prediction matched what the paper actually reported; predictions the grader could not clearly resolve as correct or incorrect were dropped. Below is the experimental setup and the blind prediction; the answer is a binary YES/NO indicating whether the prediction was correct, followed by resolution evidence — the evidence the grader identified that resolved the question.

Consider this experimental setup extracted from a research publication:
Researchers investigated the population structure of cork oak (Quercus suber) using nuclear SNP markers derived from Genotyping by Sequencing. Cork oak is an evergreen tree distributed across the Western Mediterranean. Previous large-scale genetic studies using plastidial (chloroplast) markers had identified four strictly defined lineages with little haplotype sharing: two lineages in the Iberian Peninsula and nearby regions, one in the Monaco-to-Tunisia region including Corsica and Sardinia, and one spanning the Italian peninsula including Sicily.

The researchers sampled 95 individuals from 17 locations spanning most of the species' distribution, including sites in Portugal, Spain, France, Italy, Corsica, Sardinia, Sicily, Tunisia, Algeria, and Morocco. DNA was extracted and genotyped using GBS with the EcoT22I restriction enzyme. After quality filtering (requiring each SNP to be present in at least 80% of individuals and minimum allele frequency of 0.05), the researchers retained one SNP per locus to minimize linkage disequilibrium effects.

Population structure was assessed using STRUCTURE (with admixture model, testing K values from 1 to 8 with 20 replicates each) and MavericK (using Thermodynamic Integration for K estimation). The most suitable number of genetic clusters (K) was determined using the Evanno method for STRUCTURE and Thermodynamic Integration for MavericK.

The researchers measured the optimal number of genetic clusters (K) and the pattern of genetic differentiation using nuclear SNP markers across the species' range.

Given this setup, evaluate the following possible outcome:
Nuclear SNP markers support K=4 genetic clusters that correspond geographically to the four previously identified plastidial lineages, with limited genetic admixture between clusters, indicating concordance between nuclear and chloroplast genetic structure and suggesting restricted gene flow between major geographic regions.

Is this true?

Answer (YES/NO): NO